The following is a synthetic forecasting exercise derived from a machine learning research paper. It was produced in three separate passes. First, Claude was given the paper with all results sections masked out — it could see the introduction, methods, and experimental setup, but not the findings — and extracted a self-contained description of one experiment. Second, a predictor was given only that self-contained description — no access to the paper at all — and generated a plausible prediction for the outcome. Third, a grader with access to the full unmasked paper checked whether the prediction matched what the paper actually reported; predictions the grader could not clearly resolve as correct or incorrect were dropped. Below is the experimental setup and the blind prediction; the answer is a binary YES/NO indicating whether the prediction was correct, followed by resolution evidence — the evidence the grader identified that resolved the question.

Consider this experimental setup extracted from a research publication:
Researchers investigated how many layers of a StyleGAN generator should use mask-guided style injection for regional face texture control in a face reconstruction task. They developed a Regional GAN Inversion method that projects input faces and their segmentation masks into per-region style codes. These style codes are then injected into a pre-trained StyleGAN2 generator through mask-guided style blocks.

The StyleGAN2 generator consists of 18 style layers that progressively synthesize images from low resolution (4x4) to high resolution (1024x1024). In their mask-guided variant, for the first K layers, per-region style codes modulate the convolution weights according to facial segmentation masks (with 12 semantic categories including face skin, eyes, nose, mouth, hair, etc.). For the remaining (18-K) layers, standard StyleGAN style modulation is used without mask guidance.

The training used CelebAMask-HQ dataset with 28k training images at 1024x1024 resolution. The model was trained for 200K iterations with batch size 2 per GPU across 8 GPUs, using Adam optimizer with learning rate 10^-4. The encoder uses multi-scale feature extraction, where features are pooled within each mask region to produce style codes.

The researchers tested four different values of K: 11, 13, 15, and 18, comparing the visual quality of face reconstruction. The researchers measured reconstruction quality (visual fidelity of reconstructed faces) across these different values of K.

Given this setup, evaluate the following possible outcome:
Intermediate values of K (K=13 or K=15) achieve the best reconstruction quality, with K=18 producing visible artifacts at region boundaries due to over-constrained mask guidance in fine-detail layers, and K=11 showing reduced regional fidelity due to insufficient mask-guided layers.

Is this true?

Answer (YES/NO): NO